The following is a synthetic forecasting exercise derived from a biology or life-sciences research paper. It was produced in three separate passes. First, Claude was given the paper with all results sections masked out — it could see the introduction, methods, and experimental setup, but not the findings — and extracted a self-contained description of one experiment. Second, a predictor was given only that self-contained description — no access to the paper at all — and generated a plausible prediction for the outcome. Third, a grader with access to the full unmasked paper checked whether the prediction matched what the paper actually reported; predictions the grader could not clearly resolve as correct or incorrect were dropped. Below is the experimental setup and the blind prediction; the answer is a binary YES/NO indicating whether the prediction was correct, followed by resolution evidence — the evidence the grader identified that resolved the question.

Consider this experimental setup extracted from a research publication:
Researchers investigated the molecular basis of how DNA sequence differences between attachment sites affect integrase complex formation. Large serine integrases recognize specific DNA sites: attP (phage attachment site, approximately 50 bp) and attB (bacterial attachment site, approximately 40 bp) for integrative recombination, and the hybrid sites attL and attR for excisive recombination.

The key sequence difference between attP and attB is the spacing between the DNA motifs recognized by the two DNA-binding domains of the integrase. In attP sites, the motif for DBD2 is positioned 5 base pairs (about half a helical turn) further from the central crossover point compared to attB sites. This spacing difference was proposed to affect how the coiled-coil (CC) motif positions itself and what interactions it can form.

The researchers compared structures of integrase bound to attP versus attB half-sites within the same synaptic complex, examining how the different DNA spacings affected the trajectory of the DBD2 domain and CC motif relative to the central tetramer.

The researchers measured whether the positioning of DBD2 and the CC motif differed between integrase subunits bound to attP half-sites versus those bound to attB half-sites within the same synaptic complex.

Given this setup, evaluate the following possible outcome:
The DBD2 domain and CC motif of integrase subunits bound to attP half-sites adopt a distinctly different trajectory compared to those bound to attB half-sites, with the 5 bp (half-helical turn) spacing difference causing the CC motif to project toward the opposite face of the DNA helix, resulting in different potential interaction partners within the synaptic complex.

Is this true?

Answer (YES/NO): YES